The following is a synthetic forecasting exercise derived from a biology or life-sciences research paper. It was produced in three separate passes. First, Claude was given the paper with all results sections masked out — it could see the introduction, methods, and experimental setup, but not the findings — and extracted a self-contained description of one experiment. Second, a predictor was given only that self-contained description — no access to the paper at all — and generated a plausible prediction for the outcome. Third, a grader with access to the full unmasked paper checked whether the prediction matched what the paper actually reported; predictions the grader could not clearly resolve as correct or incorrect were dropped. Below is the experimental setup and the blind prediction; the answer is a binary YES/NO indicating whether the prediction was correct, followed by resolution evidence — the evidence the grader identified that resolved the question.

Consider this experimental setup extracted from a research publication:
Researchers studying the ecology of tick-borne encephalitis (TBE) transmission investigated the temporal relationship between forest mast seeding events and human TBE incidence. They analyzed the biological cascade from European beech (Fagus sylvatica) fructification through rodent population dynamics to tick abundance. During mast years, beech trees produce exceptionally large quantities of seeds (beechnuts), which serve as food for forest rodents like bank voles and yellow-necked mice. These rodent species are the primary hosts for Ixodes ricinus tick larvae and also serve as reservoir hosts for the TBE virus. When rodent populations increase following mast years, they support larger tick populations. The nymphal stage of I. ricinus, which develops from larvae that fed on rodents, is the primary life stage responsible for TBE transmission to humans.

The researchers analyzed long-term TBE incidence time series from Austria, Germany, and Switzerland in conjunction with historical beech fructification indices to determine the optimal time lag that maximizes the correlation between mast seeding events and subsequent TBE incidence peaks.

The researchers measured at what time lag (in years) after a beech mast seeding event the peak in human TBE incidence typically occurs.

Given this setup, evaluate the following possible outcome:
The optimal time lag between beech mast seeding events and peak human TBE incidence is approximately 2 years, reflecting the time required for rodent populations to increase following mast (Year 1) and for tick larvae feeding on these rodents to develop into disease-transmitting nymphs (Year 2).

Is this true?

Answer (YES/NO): YES